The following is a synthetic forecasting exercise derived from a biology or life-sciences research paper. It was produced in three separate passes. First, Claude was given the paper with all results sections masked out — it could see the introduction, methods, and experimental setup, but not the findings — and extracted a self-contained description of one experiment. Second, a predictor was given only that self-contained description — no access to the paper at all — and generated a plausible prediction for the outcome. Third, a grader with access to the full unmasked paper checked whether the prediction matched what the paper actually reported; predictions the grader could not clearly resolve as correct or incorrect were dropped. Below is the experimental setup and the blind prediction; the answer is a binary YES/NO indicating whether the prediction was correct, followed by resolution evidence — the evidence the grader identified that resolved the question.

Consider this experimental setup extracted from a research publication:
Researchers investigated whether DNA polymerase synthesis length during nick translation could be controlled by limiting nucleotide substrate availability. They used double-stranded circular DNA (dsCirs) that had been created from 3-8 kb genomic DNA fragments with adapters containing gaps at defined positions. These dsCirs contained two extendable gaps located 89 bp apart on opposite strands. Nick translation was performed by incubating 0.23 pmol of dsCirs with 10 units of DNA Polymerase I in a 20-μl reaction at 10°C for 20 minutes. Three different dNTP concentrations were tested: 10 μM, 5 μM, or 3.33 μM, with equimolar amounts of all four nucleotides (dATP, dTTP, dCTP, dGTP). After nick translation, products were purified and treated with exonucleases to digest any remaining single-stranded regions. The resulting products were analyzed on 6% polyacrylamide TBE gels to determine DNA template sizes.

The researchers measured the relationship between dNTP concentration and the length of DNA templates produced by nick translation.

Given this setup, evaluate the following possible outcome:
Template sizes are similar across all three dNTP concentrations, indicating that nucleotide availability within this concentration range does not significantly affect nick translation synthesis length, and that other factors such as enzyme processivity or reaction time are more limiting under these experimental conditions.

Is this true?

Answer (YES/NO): NO